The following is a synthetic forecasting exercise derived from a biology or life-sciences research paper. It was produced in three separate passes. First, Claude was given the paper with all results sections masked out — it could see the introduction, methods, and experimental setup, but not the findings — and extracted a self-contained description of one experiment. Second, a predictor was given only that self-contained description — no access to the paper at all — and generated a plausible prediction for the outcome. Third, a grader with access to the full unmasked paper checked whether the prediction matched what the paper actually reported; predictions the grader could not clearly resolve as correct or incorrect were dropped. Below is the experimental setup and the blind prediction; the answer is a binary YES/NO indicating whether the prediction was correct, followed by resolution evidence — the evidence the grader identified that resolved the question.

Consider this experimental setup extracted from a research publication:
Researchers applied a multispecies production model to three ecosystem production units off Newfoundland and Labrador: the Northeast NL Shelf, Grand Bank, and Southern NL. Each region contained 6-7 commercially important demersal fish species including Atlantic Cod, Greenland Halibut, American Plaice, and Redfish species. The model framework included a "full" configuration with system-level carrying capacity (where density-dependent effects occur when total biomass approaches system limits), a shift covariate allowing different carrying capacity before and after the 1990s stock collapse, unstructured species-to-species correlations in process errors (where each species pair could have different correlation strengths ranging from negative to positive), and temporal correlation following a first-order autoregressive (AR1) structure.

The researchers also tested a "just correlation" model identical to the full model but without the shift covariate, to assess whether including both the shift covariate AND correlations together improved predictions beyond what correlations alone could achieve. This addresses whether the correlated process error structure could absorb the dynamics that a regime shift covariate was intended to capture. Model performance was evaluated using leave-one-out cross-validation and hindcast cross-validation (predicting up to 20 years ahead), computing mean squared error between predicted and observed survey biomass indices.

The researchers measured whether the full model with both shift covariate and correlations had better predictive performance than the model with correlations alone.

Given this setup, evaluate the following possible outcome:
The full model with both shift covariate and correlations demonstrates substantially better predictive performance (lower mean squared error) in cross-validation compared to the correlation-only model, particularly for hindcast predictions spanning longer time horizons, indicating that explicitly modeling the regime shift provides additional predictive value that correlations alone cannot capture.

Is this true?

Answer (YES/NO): NO